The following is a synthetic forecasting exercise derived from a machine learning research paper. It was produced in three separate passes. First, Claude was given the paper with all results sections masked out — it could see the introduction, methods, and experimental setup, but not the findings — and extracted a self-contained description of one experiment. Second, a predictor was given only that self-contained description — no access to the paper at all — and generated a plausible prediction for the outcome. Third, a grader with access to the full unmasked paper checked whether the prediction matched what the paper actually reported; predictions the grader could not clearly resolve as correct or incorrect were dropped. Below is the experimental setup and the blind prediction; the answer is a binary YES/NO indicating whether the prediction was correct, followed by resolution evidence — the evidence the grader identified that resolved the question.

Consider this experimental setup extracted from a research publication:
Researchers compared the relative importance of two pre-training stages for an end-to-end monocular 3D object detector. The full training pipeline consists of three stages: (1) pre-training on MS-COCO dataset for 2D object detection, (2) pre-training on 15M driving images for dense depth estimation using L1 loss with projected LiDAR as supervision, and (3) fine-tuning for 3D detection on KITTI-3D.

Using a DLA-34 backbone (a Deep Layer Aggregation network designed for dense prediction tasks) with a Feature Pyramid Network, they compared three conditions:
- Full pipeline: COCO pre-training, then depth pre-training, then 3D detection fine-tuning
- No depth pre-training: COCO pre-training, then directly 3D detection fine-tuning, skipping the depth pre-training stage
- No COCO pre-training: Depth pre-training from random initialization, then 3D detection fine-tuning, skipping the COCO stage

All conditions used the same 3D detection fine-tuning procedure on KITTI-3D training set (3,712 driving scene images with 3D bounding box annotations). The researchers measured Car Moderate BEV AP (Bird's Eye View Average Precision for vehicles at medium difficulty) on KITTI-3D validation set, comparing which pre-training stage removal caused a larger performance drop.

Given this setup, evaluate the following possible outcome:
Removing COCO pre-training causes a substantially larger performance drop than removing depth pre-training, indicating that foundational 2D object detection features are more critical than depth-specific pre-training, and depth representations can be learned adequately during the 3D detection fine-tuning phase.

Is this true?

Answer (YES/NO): NO